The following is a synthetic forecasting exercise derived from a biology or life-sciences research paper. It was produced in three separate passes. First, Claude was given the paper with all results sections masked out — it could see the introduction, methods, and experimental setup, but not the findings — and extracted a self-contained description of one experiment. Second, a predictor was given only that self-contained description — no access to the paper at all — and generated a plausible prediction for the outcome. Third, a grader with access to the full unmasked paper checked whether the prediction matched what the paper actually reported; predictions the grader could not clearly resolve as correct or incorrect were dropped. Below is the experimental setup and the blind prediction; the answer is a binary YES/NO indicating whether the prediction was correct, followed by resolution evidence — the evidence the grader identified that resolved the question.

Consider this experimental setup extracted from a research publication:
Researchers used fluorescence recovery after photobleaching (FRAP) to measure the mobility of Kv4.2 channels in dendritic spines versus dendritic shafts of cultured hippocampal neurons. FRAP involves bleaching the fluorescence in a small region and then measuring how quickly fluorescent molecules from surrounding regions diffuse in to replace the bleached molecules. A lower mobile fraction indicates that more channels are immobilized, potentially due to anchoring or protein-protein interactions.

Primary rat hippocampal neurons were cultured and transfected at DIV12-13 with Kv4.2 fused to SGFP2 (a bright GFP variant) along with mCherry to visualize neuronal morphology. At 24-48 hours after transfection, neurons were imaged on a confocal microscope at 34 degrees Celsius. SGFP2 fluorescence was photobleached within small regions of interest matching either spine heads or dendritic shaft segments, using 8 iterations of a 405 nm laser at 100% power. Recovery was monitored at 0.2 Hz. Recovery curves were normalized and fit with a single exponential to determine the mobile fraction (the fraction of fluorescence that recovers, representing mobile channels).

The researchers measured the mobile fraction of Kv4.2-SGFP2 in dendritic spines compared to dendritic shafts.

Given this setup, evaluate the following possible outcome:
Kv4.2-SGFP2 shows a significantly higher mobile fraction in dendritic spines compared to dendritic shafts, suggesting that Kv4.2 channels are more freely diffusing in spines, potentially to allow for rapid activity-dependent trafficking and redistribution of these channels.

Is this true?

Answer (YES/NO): NO